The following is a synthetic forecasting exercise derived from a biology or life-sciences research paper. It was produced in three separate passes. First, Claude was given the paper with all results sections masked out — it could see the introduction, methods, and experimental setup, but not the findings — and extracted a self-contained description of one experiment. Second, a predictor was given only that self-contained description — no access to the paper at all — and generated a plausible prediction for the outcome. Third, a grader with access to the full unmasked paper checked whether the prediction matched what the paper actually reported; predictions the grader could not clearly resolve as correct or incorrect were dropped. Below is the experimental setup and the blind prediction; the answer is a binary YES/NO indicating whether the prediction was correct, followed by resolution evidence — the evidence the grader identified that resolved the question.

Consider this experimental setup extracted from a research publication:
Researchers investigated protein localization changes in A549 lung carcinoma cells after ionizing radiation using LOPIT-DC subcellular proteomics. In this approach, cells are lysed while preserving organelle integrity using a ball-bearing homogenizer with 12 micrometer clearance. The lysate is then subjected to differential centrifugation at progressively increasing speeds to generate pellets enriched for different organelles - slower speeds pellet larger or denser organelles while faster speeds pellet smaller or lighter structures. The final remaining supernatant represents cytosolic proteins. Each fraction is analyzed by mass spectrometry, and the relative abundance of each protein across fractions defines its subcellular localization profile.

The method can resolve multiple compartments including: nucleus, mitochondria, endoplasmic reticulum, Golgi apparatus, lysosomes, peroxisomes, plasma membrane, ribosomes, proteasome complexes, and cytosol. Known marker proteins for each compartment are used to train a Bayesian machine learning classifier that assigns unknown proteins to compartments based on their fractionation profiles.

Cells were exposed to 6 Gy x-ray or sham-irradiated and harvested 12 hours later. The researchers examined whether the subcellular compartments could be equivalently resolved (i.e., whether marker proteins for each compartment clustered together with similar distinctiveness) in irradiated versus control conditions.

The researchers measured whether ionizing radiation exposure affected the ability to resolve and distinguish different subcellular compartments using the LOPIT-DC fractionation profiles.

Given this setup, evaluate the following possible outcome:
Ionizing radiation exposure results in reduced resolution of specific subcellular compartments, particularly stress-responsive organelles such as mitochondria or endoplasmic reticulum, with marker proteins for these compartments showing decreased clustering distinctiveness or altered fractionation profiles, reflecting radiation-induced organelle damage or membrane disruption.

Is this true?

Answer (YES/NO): NO